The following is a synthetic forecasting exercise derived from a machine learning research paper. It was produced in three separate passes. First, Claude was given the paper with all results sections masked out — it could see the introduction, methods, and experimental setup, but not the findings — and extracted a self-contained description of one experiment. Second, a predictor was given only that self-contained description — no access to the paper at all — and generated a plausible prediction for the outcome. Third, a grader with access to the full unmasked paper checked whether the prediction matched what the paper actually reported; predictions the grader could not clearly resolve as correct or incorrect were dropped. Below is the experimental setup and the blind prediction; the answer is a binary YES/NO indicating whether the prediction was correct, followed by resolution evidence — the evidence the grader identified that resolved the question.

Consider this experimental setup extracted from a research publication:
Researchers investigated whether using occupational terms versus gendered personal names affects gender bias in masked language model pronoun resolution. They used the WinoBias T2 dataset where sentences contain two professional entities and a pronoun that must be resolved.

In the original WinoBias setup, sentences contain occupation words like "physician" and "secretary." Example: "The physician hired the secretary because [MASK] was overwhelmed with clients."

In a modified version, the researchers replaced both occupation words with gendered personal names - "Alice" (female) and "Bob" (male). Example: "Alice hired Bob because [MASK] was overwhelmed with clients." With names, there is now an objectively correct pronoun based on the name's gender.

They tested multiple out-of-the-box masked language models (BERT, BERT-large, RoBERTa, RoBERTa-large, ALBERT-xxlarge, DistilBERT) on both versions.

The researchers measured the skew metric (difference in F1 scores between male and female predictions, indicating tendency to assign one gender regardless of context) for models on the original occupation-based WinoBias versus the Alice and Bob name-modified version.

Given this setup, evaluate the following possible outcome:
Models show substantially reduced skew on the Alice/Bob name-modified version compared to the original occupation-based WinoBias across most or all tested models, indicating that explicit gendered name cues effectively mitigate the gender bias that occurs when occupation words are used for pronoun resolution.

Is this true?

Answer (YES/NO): YES